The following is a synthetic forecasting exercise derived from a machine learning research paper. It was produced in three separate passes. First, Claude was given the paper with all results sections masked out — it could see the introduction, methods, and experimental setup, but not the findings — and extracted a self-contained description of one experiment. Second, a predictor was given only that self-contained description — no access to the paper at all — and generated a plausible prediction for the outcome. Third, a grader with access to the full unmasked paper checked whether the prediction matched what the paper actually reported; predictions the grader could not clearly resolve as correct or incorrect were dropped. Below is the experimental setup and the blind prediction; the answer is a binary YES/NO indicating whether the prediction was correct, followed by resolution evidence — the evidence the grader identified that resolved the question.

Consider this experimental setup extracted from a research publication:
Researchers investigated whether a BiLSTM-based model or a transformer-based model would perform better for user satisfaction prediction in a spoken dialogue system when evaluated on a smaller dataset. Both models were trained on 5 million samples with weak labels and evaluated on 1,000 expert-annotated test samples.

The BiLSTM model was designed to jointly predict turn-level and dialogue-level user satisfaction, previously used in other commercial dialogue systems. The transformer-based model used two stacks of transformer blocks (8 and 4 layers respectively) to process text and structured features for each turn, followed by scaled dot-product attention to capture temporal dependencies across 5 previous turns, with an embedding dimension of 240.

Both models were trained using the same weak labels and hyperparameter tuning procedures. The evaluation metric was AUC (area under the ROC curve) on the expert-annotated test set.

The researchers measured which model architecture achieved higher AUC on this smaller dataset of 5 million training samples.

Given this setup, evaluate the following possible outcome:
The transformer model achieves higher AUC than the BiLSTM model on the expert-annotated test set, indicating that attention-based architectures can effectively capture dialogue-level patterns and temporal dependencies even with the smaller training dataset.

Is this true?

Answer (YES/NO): NO